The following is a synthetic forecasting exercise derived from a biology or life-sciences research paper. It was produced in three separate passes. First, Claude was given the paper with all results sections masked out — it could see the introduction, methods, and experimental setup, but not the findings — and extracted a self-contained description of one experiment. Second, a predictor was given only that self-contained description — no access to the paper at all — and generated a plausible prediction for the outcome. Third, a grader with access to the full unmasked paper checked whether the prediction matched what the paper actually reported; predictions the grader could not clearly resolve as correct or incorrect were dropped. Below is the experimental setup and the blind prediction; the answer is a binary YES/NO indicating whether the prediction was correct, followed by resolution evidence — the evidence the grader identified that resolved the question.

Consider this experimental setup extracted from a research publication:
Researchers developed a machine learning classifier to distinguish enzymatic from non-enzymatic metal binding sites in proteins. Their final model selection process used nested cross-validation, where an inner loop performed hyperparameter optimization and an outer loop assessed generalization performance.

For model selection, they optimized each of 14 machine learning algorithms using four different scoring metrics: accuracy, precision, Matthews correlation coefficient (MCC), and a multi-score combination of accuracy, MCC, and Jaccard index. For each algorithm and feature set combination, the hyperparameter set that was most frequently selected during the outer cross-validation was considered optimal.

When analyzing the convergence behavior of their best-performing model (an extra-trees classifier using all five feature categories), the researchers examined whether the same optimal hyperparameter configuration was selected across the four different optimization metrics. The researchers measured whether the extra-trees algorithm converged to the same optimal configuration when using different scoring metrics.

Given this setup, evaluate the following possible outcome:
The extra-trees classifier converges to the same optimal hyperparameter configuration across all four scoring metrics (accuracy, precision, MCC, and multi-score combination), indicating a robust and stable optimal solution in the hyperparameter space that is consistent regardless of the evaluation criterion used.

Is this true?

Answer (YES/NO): NO